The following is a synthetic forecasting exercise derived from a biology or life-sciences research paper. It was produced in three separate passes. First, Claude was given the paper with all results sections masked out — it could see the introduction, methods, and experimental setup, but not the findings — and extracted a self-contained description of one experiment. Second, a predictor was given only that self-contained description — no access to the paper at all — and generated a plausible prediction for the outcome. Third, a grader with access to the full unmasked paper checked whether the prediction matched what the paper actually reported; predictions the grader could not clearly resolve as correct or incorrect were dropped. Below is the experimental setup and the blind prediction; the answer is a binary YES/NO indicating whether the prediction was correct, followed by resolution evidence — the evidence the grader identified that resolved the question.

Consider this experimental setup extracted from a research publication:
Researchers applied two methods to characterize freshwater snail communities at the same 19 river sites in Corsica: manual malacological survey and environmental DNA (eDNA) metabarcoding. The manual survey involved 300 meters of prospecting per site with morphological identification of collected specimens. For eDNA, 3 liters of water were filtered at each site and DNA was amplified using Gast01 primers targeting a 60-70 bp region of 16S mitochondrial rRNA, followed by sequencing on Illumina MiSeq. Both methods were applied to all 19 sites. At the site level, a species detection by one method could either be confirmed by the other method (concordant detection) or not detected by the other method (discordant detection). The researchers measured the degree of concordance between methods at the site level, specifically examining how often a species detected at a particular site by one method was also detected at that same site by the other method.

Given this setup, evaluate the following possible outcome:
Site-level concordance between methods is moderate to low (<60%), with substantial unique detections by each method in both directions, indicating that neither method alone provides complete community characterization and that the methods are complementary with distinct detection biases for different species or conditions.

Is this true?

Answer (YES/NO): NO